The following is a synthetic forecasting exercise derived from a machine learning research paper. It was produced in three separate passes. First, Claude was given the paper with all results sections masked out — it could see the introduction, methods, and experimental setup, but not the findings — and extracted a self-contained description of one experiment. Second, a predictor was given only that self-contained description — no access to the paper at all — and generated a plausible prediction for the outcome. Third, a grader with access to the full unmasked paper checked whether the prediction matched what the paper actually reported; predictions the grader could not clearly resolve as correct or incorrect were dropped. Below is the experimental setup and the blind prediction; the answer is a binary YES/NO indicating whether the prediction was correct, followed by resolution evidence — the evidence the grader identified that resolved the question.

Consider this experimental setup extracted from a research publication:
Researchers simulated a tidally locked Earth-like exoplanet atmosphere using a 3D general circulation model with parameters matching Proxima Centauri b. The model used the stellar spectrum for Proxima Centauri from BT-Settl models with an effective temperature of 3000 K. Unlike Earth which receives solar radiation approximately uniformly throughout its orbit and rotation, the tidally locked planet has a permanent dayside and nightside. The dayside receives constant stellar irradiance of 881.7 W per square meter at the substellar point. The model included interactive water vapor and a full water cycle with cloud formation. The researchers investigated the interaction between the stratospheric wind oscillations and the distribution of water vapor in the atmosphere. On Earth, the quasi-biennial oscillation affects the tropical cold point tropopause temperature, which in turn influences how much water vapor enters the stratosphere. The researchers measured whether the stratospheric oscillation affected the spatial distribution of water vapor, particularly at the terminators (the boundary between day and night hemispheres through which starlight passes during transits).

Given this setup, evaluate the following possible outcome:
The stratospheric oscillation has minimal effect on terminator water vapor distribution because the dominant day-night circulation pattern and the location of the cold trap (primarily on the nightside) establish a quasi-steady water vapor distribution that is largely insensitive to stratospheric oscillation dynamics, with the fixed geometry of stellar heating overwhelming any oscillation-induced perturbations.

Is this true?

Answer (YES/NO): NO